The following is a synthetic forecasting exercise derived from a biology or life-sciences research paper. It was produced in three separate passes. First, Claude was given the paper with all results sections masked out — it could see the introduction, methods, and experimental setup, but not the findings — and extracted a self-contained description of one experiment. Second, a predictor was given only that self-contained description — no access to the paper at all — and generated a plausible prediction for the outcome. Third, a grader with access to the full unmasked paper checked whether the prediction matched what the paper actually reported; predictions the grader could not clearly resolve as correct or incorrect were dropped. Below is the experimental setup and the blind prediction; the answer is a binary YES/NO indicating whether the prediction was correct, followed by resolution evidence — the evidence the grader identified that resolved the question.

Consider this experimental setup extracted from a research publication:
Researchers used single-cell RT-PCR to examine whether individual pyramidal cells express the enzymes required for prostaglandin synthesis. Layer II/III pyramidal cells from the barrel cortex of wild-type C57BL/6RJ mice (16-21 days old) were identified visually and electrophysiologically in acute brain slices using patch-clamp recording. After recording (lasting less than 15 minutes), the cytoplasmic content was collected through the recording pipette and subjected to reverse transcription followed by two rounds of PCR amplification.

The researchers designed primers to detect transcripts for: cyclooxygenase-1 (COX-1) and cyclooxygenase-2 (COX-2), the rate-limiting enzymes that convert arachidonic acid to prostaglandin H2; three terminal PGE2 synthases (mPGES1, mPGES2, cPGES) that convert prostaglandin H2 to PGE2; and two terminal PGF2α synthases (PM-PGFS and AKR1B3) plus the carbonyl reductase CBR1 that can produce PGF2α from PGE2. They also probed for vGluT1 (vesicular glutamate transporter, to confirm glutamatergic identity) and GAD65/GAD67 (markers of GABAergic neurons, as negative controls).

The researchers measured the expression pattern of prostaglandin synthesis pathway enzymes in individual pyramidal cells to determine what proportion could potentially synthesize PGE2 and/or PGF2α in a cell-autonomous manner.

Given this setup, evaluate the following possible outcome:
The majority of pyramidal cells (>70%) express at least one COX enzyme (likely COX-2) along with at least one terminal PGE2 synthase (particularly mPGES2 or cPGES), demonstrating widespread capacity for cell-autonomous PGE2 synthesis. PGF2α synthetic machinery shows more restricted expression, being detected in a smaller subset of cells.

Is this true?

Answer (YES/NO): NO